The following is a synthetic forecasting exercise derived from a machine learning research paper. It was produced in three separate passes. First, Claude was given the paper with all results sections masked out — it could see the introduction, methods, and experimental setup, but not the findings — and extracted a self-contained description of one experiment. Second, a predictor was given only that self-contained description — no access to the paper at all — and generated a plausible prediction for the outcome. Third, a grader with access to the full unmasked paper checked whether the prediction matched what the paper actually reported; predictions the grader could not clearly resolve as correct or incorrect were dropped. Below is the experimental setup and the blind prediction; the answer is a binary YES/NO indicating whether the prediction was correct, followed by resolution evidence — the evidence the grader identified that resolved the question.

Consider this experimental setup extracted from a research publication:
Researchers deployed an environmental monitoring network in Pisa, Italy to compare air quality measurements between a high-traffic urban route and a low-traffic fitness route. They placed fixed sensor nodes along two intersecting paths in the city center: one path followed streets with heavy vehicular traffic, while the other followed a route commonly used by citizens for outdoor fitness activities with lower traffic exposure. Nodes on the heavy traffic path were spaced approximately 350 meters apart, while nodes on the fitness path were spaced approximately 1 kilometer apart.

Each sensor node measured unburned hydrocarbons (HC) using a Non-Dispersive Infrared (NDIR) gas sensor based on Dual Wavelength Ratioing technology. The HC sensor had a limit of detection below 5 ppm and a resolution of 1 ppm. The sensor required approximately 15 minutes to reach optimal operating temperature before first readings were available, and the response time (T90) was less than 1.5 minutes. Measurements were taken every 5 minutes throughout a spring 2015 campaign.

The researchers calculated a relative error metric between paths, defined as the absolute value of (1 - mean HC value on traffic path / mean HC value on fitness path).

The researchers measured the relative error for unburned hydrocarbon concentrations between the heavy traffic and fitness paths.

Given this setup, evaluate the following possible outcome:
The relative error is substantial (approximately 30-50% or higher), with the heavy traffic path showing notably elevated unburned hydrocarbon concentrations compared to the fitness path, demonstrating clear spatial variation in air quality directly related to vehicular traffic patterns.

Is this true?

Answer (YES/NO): NO